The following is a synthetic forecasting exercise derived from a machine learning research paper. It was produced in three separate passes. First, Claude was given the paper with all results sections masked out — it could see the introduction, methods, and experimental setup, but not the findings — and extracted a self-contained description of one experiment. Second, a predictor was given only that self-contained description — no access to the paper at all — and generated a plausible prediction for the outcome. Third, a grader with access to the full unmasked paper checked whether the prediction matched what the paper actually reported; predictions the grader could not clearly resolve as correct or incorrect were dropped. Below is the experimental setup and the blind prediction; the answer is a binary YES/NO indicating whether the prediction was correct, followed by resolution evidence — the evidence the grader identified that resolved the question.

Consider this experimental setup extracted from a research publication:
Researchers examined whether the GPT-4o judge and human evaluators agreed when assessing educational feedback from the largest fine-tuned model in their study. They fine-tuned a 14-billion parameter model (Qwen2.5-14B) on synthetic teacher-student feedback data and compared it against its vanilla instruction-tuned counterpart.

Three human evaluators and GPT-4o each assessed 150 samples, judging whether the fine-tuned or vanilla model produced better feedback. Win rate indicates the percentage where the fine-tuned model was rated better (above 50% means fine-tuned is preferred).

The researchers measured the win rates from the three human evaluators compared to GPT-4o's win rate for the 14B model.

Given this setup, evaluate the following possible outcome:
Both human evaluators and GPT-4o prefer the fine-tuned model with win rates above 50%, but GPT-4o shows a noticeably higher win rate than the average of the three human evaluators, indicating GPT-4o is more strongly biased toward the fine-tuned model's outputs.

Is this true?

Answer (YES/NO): NO